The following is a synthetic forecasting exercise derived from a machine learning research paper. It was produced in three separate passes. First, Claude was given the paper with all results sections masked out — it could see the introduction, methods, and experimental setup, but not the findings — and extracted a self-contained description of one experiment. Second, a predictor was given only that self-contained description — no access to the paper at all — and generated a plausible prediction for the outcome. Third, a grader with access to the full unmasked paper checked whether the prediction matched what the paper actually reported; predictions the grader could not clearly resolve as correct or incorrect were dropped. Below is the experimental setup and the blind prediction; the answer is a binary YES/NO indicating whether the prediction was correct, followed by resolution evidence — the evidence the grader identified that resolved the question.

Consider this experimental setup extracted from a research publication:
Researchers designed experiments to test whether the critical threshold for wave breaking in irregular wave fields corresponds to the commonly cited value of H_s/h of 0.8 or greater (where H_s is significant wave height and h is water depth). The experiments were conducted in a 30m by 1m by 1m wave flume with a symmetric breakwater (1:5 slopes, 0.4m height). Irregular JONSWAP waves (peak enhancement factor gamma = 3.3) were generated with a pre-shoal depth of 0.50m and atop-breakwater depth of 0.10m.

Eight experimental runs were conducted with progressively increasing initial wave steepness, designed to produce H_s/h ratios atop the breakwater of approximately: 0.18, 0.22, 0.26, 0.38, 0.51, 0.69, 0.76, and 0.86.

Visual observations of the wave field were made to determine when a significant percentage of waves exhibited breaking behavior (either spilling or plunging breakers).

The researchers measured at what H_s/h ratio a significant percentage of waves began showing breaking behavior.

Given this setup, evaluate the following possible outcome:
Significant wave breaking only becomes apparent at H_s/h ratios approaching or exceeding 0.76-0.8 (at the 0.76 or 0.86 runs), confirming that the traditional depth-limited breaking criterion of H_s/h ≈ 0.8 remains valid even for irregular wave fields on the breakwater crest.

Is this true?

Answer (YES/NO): NO